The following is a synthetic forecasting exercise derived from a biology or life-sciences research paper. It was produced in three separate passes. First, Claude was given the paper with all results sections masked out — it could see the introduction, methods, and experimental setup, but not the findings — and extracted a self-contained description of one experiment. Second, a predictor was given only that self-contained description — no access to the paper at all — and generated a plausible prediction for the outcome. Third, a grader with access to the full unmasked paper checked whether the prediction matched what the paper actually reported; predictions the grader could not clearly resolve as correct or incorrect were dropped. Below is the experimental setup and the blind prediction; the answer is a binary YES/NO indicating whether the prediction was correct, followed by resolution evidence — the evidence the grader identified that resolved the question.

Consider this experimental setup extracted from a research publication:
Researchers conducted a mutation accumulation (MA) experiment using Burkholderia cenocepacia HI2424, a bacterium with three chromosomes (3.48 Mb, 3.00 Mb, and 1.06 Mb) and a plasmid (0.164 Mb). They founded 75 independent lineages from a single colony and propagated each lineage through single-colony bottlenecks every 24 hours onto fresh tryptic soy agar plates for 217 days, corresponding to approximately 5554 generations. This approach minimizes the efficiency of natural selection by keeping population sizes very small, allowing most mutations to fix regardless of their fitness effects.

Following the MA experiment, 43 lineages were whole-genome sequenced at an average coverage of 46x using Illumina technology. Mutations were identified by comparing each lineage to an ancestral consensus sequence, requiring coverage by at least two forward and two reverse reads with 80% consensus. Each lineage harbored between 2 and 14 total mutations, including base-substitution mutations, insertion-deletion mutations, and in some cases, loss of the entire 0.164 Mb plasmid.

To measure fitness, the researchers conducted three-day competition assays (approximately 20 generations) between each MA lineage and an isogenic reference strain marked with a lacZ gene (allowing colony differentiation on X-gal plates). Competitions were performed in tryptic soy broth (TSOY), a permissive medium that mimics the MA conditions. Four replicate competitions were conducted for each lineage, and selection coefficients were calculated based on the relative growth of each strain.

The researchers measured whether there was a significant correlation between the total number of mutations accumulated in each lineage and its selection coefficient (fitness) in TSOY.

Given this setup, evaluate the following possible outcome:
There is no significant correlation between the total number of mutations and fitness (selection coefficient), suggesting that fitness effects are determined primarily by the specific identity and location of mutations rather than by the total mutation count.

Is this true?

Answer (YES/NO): YES